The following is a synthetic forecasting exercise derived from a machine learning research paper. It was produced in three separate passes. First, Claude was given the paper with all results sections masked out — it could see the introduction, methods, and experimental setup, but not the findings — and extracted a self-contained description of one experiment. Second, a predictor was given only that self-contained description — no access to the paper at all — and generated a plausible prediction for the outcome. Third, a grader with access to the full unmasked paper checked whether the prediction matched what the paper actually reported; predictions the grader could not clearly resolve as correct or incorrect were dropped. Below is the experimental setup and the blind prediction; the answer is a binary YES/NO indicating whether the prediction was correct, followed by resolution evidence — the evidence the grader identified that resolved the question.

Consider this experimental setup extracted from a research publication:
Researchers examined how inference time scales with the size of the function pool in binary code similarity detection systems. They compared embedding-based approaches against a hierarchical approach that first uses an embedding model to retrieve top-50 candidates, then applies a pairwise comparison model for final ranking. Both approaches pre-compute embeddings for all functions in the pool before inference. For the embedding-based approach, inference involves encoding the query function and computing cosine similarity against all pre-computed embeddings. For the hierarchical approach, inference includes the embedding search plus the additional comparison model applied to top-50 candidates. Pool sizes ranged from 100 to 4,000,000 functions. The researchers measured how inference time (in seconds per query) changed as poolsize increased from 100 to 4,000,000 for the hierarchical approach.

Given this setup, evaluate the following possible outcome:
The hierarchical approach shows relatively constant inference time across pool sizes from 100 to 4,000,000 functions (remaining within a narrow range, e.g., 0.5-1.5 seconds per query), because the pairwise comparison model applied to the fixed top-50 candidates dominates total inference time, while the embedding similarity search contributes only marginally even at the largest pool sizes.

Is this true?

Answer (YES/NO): NO